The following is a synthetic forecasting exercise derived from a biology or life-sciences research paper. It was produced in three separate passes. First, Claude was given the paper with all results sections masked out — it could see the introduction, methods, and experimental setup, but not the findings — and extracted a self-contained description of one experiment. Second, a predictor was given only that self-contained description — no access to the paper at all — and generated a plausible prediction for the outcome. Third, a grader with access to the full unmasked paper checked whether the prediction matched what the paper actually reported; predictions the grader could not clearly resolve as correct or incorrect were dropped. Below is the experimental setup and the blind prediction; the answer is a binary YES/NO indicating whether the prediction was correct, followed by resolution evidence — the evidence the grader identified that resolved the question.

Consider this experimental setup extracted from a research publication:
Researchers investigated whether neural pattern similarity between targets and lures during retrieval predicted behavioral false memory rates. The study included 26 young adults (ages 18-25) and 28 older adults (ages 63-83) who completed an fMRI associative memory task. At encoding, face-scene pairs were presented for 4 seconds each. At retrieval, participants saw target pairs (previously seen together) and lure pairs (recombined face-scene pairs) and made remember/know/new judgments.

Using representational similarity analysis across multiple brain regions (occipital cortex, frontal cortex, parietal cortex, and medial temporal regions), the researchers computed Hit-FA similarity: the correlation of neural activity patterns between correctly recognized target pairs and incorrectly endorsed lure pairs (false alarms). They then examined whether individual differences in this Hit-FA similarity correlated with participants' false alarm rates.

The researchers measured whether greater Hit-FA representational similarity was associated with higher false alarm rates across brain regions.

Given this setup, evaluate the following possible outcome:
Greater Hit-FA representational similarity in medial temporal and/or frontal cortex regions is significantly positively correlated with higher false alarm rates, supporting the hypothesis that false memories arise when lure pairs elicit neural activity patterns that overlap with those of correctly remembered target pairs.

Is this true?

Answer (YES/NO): YES